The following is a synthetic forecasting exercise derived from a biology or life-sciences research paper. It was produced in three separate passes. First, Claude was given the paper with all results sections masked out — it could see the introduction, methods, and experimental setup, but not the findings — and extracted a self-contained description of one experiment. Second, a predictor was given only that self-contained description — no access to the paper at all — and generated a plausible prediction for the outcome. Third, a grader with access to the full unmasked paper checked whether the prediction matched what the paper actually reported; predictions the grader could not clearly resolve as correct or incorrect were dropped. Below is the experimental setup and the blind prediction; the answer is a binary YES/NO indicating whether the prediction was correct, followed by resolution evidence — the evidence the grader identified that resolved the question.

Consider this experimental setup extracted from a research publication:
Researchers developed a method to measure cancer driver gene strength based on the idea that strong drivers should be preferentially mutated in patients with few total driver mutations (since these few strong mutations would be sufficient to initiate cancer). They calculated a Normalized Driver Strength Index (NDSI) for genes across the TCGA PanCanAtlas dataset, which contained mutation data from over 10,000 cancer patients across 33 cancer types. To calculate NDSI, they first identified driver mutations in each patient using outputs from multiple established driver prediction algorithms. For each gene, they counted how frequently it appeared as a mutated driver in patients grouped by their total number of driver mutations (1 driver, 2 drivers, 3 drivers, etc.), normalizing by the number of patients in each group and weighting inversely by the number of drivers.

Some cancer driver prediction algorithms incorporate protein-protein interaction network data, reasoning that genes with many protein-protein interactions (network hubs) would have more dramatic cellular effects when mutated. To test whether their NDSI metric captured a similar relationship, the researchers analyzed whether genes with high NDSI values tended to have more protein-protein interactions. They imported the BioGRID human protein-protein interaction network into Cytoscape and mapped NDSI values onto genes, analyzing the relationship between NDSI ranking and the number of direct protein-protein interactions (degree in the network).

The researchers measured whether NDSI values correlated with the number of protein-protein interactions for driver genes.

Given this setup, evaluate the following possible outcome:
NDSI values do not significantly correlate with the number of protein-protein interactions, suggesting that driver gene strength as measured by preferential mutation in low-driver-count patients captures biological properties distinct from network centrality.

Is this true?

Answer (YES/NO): YES